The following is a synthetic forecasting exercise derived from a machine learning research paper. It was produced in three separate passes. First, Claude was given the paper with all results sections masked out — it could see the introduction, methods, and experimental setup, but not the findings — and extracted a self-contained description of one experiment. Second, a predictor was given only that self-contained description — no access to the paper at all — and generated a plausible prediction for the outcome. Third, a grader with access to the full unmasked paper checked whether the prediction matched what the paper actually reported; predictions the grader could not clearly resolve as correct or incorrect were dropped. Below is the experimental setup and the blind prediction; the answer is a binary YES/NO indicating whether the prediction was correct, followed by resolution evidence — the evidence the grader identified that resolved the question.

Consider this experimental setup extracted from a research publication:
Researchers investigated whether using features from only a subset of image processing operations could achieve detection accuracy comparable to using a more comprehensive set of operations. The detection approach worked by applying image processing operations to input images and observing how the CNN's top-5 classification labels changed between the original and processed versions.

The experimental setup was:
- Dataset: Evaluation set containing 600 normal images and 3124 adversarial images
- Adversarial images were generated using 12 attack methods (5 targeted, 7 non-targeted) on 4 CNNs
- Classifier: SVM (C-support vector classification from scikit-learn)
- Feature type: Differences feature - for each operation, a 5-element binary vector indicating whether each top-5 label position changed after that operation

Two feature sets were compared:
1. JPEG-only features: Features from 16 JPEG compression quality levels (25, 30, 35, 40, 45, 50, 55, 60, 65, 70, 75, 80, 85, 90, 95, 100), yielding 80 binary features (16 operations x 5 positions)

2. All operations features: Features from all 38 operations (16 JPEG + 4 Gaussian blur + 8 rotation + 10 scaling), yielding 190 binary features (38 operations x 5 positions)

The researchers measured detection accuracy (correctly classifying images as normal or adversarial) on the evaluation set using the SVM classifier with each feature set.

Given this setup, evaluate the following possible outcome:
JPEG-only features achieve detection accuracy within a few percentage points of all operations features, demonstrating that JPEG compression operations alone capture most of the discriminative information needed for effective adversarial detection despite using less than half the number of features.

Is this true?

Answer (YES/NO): YES